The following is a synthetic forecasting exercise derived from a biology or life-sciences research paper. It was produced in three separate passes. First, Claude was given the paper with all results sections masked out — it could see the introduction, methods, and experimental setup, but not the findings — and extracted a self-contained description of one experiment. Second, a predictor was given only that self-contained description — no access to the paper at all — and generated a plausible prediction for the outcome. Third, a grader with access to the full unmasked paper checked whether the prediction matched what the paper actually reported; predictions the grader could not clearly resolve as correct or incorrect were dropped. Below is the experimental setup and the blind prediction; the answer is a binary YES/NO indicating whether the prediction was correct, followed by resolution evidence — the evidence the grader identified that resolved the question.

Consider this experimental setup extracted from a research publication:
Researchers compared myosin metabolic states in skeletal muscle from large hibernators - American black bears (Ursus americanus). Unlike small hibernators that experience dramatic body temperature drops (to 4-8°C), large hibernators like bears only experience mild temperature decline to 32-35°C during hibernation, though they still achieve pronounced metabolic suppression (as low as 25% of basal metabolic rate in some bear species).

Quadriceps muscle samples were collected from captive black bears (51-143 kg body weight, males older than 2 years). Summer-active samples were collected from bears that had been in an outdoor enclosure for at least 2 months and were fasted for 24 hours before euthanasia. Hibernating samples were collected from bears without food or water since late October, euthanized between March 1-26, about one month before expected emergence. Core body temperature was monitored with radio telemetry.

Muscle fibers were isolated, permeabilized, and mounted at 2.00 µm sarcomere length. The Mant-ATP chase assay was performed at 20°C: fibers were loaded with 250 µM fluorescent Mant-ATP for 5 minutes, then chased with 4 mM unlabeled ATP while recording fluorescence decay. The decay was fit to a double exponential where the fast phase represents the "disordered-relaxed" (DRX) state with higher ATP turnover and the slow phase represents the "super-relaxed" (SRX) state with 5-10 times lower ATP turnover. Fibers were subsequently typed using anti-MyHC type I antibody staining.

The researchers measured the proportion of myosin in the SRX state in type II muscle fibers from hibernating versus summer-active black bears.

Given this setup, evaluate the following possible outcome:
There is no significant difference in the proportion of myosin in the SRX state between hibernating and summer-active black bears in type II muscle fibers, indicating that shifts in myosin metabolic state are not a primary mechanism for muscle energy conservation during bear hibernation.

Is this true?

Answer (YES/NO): YES